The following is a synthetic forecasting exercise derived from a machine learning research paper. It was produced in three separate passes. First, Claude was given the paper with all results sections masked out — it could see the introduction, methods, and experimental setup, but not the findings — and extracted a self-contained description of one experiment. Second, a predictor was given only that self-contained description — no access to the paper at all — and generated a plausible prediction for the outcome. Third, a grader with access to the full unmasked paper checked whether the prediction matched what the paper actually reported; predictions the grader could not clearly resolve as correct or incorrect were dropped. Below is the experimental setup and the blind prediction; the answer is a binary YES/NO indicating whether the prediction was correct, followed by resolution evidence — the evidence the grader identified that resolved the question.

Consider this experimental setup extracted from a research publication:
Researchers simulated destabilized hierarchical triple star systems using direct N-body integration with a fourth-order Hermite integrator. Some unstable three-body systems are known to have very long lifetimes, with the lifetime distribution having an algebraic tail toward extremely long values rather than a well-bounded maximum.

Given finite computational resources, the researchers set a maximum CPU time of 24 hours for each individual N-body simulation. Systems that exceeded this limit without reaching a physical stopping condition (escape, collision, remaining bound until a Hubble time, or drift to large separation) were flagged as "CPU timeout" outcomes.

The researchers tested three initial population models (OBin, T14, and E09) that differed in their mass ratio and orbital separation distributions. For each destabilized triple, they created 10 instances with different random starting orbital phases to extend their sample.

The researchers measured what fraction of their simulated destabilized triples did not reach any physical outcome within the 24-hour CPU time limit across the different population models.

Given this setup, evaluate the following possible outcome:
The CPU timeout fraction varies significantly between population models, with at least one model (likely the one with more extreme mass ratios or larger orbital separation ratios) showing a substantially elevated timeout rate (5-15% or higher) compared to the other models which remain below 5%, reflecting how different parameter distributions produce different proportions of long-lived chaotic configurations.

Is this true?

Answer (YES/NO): NO